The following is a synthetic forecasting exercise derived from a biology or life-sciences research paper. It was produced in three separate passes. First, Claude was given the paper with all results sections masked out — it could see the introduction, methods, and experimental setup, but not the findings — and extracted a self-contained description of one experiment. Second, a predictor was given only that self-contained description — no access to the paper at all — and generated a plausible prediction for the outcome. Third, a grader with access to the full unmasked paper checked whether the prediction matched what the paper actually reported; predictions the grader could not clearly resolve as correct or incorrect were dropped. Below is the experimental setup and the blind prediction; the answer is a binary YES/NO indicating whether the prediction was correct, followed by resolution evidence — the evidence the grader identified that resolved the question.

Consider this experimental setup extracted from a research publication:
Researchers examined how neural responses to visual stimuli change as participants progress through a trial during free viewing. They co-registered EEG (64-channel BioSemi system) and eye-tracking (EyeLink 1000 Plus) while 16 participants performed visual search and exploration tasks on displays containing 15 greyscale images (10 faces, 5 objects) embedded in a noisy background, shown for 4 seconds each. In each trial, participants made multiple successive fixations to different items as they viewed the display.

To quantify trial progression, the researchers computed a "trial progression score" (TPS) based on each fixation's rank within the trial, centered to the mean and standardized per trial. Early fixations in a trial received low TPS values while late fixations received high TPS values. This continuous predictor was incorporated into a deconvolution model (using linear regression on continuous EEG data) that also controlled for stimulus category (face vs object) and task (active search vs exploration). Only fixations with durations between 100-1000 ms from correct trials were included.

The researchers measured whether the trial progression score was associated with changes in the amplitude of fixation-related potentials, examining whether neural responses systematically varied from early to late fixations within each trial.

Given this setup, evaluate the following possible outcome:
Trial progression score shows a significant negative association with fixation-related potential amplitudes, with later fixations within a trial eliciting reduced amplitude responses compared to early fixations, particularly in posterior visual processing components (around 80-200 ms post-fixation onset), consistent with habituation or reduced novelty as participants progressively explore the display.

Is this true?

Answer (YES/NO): NO